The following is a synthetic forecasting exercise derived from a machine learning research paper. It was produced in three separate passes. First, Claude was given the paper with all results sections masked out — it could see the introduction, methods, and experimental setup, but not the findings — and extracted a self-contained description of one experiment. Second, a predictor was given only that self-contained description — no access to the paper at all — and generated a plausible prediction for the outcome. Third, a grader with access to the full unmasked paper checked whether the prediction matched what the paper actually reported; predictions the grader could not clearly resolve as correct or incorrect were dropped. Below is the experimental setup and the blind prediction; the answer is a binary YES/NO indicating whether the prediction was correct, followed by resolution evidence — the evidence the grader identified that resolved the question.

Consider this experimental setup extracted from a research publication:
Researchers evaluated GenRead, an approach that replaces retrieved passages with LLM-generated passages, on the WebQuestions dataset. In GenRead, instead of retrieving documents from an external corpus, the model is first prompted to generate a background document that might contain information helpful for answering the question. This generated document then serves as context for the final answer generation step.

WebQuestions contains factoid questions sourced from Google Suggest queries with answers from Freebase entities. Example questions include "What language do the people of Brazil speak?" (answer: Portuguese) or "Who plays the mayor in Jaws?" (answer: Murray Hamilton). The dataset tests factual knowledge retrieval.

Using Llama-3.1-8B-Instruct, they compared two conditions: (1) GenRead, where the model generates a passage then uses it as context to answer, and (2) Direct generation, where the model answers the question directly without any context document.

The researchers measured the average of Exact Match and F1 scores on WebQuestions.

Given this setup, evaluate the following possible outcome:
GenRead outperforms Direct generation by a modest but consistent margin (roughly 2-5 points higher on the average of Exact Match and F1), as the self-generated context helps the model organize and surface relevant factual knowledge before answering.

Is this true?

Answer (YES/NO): NO